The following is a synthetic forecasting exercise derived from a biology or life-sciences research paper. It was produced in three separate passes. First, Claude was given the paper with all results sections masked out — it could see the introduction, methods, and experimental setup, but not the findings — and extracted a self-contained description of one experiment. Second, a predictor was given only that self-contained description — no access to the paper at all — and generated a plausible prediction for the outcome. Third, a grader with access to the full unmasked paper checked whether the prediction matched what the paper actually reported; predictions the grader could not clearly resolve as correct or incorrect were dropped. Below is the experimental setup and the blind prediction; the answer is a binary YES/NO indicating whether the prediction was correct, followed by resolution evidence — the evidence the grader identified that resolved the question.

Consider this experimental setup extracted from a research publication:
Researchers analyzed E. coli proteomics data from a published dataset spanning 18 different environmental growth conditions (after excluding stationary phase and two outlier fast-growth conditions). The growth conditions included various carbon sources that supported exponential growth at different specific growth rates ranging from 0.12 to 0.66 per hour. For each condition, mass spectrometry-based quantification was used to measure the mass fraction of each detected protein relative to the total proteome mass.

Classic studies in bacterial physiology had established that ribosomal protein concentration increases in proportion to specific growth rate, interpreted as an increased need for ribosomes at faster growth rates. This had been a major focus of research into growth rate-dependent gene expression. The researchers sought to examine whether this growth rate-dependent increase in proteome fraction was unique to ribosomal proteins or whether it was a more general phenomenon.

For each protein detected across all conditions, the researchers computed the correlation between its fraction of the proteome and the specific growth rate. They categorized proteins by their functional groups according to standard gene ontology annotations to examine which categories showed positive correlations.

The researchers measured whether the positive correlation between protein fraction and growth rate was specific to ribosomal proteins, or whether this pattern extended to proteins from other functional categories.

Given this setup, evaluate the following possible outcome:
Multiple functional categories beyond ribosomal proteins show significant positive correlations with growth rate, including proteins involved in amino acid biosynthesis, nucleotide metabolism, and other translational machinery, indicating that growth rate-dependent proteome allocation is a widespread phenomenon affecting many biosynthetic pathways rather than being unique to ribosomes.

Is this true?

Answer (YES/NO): YES